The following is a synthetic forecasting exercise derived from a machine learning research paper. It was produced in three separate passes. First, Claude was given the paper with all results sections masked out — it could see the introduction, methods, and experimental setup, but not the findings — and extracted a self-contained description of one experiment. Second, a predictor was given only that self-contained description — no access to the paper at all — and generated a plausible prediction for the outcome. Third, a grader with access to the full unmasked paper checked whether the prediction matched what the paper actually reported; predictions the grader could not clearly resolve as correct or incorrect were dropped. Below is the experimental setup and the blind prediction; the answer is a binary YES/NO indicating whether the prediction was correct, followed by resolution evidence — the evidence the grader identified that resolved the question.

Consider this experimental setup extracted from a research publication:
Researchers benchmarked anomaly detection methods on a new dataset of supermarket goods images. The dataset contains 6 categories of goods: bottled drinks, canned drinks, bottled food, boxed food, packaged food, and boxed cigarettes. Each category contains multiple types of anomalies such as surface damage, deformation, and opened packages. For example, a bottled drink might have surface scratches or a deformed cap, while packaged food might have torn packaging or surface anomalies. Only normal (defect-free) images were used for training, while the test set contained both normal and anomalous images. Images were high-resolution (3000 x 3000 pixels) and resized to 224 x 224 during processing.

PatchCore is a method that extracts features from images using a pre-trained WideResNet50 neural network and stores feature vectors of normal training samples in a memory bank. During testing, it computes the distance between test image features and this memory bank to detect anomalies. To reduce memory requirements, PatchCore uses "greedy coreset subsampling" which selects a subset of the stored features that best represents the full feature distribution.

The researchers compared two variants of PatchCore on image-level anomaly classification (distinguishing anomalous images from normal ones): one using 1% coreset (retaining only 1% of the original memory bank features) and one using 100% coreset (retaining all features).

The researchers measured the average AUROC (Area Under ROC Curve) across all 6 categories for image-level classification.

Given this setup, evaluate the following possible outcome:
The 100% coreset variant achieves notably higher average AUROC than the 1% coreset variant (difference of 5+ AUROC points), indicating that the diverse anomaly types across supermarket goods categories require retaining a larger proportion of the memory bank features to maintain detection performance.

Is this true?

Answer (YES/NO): NO